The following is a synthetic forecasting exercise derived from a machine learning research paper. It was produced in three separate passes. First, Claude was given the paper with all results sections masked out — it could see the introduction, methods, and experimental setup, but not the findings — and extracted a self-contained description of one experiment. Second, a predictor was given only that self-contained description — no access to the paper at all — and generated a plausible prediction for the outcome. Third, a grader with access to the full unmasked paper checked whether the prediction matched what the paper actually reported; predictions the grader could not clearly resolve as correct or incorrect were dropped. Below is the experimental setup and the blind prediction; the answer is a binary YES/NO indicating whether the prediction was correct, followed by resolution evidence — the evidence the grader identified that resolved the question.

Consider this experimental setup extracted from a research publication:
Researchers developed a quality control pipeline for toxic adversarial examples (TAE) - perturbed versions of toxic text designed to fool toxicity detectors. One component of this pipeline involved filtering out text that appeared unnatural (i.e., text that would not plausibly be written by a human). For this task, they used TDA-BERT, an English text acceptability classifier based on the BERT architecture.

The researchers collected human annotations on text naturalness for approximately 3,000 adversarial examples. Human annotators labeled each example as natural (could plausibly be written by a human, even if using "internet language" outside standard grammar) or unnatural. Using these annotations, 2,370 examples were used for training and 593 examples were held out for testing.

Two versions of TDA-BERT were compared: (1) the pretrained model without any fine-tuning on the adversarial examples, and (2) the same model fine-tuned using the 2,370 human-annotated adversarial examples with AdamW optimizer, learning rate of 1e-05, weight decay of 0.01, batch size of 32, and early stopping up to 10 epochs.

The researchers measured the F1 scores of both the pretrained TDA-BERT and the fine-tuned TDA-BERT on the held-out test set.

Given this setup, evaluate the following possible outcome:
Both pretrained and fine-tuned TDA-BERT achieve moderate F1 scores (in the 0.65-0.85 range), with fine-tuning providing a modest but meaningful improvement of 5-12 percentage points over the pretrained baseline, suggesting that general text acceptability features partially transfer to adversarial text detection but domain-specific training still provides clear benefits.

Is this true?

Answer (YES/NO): NO